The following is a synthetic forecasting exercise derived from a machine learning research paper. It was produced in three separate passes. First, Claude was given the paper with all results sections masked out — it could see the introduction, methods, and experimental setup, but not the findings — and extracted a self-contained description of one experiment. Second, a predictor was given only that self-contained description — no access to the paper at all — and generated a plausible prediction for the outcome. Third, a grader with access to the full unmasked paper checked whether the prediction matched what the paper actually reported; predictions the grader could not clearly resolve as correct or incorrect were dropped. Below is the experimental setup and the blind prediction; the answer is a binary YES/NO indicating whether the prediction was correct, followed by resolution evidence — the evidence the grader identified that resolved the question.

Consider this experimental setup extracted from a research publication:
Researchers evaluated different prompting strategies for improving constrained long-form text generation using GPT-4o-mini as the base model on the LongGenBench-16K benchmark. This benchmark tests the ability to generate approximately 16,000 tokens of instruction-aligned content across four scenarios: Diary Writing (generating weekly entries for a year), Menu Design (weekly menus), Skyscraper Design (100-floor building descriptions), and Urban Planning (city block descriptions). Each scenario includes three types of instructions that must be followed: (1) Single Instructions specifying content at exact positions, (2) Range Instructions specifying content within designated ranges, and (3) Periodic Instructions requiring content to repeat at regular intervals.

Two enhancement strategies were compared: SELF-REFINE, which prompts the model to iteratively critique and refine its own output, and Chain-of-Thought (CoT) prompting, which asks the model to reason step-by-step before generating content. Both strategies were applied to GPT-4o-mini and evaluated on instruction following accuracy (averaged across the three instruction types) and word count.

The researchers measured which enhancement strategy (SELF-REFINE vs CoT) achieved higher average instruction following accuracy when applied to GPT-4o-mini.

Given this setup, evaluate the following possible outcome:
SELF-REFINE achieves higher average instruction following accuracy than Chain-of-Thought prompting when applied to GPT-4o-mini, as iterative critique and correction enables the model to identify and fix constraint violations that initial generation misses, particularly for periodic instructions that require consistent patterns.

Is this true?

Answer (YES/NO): NO